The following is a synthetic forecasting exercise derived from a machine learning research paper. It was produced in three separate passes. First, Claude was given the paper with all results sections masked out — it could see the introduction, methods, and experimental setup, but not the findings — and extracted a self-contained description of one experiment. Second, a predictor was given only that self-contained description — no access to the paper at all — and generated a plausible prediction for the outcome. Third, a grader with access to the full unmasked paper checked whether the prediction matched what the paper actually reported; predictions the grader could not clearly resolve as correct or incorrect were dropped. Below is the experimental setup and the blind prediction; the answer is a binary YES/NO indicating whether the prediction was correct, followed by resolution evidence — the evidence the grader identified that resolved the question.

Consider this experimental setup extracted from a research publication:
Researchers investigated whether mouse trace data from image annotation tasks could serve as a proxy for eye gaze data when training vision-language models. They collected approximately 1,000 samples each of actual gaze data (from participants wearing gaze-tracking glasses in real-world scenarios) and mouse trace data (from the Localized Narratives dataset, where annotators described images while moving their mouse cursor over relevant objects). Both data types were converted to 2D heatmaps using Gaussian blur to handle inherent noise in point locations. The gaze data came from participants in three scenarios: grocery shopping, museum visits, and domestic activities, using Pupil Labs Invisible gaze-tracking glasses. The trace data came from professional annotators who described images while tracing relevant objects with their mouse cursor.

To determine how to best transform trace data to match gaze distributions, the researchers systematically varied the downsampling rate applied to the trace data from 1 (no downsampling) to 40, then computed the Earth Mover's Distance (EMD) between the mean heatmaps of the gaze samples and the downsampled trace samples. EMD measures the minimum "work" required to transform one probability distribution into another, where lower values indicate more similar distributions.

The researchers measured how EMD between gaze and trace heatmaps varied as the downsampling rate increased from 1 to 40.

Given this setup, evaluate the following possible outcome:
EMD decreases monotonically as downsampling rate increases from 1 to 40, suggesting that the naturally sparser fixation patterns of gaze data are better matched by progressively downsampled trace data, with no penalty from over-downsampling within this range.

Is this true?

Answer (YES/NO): NO